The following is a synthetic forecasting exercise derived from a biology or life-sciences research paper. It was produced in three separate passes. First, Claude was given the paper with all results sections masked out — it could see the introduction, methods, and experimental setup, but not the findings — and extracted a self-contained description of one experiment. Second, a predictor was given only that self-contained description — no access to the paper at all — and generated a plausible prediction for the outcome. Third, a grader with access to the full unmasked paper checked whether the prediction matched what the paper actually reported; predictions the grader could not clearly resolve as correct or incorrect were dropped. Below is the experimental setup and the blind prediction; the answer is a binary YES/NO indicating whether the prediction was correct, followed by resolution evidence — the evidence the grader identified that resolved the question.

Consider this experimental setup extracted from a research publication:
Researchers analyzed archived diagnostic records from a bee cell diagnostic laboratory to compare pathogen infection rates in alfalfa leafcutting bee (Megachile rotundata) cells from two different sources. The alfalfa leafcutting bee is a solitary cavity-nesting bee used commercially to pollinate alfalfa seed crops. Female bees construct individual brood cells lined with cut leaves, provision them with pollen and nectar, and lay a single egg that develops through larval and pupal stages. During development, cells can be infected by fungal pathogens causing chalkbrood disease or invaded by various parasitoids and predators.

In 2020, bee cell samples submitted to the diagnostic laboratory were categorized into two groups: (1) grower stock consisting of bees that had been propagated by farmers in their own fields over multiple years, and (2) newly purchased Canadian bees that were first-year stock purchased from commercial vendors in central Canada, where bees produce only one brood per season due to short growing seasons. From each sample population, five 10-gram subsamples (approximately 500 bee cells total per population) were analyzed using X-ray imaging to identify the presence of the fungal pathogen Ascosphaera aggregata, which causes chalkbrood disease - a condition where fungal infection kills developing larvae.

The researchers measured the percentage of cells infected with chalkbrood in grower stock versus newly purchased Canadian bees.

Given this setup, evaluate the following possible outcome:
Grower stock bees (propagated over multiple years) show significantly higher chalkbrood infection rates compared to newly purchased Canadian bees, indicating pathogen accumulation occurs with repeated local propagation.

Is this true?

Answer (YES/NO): YES